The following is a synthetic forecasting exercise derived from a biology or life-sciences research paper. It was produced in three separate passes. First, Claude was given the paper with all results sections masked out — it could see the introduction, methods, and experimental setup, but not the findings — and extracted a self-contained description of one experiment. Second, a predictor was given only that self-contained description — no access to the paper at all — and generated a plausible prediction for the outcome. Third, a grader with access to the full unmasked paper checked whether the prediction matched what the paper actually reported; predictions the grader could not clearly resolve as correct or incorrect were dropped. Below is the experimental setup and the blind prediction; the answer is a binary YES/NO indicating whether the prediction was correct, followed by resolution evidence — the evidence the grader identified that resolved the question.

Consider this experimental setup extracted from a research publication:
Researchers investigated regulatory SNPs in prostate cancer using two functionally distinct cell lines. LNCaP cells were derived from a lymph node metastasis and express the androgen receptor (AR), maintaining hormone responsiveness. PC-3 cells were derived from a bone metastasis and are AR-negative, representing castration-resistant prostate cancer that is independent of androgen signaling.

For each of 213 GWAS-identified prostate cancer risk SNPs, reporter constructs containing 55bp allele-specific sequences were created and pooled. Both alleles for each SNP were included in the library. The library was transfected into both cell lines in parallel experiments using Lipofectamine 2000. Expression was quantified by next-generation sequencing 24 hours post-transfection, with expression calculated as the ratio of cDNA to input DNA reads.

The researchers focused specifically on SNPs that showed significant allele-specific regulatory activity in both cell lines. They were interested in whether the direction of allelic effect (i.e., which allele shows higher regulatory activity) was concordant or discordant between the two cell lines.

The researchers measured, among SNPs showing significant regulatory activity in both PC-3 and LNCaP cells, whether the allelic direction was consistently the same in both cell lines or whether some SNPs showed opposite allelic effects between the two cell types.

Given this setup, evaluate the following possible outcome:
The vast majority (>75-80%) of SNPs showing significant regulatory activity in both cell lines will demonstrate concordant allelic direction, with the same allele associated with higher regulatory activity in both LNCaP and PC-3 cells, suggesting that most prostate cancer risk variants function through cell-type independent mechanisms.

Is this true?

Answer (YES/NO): NO